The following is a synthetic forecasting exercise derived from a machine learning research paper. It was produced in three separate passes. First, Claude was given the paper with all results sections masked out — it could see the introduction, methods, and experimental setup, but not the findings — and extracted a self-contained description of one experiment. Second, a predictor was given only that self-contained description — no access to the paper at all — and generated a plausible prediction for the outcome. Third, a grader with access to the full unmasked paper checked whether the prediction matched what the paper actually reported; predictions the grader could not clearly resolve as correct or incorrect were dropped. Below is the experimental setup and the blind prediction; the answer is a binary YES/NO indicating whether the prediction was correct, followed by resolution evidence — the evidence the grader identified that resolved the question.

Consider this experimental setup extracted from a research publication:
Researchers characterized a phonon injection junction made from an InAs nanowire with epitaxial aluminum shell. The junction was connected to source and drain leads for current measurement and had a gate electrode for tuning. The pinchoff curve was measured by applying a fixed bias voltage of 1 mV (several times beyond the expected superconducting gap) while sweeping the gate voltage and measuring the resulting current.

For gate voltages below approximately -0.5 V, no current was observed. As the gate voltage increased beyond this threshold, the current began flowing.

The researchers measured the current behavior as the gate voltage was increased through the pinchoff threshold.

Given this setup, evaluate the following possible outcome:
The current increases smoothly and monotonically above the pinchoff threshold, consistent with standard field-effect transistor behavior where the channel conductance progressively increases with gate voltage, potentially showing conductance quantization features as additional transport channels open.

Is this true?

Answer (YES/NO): NO